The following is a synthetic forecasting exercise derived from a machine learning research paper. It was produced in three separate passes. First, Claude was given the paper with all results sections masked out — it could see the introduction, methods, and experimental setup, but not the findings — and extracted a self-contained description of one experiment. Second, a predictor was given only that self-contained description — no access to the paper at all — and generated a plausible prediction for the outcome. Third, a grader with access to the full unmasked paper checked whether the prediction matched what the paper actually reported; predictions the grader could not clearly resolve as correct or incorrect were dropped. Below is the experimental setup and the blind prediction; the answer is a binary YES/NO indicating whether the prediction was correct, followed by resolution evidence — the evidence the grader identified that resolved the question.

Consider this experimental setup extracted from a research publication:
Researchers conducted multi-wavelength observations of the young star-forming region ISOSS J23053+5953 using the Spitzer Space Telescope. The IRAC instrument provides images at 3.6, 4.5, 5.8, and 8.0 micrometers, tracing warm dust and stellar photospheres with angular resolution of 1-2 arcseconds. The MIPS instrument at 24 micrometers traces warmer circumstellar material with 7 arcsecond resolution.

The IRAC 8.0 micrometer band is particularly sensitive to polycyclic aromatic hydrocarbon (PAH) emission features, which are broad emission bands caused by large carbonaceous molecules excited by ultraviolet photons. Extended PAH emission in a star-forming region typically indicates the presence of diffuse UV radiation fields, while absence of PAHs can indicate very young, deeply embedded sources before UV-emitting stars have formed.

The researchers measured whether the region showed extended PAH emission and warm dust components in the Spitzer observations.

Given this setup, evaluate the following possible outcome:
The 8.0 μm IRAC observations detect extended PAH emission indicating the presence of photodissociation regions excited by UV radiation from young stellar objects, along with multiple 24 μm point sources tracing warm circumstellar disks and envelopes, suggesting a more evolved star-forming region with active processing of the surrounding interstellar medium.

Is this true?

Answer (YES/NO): NO